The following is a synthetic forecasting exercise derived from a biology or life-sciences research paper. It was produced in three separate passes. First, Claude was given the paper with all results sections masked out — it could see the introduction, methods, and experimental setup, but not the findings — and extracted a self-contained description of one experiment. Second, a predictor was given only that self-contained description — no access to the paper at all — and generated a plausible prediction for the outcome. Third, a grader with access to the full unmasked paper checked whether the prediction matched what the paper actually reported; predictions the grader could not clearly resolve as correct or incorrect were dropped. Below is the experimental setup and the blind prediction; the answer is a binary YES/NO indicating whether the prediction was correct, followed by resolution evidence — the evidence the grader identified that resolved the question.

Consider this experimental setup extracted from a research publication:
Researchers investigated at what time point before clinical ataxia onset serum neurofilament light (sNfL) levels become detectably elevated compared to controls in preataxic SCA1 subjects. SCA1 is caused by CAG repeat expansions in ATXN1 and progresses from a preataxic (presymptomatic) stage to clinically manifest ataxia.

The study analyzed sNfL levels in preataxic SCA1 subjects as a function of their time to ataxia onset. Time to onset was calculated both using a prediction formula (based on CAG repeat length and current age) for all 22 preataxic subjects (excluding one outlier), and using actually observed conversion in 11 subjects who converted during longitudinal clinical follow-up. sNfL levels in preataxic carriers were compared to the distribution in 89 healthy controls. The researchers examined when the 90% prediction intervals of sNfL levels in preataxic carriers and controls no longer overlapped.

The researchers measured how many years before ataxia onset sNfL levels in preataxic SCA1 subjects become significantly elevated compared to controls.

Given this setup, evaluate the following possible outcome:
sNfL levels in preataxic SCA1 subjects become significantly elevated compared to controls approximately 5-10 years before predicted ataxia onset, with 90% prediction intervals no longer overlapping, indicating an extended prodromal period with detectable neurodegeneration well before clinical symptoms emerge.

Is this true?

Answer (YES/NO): YES